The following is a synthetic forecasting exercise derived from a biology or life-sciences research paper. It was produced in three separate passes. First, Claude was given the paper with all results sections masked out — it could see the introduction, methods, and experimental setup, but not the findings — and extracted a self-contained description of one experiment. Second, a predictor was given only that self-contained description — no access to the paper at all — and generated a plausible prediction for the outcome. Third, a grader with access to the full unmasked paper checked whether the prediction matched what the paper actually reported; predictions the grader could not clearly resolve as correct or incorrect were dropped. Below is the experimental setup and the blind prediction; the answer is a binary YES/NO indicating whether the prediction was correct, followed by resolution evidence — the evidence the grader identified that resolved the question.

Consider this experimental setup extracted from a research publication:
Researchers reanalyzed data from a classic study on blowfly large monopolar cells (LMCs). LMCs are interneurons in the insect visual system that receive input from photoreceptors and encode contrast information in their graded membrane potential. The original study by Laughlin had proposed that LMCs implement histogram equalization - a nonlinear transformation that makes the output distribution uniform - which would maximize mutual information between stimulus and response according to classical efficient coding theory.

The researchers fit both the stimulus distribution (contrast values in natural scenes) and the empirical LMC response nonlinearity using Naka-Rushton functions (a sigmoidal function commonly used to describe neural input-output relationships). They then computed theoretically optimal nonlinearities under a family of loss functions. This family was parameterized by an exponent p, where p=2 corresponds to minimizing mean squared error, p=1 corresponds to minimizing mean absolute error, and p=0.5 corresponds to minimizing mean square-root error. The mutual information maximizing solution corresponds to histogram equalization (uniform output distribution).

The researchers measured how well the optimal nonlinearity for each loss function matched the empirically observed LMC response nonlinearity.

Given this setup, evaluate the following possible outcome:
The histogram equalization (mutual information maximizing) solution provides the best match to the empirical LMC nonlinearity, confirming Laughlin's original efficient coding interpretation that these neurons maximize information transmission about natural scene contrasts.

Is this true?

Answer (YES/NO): NO